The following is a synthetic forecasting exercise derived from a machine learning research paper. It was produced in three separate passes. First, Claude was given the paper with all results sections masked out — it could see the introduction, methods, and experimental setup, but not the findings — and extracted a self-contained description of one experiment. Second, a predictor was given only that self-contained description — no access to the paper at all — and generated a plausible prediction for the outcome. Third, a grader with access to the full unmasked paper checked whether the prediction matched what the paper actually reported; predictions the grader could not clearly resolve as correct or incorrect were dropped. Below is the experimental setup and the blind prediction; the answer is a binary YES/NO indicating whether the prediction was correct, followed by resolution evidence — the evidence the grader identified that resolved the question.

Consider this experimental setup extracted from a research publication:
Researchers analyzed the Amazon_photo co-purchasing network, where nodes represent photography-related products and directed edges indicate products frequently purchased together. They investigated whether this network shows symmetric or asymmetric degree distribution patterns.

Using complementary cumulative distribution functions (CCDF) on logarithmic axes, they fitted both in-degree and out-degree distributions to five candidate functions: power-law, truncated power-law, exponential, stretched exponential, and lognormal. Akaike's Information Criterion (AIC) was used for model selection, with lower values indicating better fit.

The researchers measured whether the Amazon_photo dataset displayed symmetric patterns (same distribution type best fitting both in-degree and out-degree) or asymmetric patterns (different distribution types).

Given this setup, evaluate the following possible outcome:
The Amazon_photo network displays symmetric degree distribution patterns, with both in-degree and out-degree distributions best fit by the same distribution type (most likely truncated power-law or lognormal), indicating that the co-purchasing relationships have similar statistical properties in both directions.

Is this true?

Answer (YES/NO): YES